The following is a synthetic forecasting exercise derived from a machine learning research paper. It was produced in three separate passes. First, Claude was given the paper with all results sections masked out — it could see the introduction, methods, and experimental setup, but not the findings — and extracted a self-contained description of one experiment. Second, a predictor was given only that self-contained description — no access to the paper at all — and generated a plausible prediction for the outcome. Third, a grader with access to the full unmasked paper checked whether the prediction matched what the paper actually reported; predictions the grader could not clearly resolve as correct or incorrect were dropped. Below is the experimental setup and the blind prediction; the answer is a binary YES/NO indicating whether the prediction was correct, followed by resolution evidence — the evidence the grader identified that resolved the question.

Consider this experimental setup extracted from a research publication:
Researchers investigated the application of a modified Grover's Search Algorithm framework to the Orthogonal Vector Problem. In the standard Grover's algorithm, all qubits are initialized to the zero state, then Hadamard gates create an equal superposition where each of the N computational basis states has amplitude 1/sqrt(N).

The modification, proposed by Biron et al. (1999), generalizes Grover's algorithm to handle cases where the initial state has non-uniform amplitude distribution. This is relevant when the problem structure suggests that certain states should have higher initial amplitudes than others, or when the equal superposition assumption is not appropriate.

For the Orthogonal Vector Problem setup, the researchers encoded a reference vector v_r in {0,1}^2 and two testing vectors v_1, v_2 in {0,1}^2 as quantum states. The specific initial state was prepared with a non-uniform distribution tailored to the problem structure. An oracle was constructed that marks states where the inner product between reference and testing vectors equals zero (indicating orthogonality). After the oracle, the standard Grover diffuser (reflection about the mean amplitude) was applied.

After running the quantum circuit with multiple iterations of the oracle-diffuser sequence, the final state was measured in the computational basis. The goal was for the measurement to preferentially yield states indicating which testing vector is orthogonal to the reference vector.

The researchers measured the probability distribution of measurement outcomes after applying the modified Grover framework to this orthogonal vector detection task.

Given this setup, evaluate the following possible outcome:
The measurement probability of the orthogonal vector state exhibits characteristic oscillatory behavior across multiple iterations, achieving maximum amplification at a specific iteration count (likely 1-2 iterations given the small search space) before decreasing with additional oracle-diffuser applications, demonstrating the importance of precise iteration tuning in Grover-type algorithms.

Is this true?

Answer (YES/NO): NO